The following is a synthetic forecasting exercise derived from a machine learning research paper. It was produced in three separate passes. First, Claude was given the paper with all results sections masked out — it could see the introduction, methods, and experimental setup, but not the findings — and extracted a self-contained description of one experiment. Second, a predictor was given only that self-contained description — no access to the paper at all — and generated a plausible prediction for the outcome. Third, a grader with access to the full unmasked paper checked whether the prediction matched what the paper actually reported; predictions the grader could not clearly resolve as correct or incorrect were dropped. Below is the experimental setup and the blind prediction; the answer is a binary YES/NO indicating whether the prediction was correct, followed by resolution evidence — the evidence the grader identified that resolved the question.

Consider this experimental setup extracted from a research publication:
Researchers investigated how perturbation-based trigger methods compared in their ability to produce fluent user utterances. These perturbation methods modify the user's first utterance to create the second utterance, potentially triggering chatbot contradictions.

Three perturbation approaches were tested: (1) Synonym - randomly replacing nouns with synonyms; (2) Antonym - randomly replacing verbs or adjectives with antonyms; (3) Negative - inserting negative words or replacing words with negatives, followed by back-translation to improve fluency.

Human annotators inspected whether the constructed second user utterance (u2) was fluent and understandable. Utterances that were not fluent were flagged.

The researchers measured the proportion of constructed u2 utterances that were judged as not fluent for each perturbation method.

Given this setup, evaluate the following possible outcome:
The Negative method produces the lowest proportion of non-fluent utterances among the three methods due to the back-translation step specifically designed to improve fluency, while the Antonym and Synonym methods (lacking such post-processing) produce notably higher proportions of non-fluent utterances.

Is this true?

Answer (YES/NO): NO